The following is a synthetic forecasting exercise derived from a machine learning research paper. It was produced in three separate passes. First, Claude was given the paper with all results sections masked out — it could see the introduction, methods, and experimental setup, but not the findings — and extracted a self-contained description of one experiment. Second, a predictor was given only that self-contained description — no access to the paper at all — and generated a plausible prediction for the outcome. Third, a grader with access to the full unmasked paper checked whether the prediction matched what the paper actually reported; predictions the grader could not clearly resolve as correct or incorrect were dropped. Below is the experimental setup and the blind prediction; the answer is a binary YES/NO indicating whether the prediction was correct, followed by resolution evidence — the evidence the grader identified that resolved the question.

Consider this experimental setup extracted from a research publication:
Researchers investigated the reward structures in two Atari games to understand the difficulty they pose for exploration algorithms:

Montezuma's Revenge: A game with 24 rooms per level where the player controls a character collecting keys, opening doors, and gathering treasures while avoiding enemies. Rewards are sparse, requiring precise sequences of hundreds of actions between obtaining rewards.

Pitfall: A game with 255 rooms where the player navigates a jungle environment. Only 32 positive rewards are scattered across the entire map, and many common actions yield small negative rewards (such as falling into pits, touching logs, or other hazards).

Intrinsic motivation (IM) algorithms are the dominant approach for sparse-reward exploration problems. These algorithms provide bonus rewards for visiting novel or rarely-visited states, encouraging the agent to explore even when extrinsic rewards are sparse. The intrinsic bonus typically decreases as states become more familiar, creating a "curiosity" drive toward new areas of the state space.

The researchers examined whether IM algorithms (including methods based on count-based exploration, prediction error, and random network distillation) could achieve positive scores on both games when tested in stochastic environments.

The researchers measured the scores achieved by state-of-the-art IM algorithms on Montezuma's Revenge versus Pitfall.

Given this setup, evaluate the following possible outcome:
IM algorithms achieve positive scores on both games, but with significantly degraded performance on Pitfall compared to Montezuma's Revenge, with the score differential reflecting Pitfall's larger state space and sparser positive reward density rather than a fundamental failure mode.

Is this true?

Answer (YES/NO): NO